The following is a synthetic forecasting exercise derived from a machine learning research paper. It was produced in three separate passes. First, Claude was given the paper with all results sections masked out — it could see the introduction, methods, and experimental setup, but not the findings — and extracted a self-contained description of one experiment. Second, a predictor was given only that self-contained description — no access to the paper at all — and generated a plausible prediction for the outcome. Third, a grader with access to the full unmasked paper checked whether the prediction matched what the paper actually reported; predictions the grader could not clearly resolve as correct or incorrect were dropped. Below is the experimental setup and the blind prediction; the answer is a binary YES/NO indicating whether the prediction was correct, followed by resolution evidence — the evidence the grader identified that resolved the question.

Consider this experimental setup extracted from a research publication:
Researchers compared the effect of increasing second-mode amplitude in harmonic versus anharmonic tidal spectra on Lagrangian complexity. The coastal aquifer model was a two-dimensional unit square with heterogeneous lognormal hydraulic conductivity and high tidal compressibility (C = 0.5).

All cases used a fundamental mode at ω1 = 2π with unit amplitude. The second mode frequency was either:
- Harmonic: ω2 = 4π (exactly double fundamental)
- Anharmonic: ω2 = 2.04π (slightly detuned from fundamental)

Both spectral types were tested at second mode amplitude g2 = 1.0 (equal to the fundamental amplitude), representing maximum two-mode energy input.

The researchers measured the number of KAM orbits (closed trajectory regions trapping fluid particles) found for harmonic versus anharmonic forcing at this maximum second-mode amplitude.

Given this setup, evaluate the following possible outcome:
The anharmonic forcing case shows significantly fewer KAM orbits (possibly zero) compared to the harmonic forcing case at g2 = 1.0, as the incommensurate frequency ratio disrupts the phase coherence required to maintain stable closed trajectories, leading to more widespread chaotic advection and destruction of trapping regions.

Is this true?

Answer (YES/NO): YES